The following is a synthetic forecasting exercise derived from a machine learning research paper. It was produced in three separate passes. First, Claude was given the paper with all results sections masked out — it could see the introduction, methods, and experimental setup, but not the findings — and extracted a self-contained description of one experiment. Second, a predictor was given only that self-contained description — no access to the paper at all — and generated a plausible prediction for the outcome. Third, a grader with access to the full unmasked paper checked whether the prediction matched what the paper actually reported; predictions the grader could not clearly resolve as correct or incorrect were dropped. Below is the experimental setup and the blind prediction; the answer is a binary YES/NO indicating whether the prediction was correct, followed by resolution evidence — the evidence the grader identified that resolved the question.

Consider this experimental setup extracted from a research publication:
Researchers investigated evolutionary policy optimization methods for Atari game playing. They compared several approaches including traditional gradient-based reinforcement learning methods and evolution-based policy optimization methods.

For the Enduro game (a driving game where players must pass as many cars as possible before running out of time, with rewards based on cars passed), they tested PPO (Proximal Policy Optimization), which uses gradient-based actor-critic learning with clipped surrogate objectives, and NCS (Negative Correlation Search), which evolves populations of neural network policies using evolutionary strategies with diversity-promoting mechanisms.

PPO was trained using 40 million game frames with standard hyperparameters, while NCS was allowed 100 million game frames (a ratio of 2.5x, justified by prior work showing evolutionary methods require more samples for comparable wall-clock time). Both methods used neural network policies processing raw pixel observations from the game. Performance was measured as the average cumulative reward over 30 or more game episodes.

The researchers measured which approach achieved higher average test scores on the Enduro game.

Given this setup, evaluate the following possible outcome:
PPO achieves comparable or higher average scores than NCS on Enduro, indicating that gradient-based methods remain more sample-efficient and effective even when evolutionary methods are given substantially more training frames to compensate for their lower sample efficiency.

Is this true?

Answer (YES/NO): YES